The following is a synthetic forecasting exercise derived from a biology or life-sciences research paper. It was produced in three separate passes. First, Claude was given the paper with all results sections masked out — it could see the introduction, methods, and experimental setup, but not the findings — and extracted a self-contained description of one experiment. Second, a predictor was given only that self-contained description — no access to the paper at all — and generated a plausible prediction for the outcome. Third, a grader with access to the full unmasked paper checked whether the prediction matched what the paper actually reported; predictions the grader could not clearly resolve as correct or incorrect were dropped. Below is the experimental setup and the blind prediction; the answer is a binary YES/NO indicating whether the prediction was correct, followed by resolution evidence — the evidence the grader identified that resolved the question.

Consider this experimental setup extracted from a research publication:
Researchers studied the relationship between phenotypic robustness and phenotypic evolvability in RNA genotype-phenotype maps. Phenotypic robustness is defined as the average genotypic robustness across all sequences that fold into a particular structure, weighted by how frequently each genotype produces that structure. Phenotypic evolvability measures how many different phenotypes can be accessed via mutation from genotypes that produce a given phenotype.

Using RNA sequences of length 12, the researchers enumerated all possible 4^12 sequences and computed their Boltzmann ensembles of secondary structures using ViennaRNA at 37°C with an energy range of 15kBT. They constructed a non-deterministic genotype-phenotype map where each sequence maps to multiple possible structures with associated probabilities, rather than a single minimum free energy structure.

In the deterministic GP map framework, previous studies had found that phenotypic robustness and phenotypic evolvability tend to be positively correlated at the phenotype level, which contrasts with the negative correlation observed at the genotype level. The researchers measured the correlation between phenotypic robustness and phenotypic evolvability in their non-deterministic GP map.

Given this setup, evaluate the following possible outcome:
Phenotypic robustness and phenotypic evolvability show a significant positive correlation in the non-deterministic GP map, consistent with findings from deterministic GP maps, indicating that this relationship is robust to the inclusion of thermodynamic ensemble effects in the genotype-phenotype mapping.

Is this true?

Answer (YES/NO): YES